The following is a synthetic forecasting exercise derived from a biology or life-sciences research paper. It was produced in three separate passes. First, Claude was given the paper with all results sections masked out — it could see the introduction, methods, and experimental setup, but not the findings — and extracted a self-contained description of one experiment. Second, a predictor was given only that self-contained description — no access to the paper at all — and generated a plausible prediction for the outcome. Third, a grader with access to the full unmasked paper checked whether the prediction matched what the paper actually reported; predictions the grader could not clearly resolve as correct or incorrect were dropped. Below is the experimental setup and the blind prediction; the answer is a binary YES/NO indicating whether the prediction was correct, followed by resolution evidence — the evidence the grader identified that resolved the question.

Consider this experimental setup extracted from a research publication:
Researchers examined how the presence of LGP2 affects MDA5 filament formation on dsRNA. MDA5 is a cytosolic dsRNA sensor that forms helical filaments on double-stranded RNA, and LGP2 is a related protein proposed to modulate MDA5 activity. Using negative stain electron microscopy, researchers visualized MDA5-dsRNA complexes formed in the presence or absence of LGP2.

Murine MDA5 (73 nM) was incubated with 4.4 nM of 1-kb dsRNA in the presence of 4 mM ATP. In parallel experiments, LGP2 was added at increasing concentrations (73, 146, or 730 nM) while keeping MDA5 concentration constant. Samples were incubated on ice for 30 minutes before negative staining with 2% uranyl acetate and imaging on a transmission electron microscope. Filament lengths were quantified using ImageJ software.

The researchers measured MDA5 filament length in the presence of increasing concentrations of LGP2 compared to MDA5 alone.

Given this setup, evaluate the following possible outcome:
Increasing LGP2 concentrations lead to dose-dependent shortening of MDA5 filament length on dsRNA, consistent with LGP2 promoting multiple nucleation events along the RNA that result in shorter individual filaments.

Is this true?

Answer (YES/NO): YES